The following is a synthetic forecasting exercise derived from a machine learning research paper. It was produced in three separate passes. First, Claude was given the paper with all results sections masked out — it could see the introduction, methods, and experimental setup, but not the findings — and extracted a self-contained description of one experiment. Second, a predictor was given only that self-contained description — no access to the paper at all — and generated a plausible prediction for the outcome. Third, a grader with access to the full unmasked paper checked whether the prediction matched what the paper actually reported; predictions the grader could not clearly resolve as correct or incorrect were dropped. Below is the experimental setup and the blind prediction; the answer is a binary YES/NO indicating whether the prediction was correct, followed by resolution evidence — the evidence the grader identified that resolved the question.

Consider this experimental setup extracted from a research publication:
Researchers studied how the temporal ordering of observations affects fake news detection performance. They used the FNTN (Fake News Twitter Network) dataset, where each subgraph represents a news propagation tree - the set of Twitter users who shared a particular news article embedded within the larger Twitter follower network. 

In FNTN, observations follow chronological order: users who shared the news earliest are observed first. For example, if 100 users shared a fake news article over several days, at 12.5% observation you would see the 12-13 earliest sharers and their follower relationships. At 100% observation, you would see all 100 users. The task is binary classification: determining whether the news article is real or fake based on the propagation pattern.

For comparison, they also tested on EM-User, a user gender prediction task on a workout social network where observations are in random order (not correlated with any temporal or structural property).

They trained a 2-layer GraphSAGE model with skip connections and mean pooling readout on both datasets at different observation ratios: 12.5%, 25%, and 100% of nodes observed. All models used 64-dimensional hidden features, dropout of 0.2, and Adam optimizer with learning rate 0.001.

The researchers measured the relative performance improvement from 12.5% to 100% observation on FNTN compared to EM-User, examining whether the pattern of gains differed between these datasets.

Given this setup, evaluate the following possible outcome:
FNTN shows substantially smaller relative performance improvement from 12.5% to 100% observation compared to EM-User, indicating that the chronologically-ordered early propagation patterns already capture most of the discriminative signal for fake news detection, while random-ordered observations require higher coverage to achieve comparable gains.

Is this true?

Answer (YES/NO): YES